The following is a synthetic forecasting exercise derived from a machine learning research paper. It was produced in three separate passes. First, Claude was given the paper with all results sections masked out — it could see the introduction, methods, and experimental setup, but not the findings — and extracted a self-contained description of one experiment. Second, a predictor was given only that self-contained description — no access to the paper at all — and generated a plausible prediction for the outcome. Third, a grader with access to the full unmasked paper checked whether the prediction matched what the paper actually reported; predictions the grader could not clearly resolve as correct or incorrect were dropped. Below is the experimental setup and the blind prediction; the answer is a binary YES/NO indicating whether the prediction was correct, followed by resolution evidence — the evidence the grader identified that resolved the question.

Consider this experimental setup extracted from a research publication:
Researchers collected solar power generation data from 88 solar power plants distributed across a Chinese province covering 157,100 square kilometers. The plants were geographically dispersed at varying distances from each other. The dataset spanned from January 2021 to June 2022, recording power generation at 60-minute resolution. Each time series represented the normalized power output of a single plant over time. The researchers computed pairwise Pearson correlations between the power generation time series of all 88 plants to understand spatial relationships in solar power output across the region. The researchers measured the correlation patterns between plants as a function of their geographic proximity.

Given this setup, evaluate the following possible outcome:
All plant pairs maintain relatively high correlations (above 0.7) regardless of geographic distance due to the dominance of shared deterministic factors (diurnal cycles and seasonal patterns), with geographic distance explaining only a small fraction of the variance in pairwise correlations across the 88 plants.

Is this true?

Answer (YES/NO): NO